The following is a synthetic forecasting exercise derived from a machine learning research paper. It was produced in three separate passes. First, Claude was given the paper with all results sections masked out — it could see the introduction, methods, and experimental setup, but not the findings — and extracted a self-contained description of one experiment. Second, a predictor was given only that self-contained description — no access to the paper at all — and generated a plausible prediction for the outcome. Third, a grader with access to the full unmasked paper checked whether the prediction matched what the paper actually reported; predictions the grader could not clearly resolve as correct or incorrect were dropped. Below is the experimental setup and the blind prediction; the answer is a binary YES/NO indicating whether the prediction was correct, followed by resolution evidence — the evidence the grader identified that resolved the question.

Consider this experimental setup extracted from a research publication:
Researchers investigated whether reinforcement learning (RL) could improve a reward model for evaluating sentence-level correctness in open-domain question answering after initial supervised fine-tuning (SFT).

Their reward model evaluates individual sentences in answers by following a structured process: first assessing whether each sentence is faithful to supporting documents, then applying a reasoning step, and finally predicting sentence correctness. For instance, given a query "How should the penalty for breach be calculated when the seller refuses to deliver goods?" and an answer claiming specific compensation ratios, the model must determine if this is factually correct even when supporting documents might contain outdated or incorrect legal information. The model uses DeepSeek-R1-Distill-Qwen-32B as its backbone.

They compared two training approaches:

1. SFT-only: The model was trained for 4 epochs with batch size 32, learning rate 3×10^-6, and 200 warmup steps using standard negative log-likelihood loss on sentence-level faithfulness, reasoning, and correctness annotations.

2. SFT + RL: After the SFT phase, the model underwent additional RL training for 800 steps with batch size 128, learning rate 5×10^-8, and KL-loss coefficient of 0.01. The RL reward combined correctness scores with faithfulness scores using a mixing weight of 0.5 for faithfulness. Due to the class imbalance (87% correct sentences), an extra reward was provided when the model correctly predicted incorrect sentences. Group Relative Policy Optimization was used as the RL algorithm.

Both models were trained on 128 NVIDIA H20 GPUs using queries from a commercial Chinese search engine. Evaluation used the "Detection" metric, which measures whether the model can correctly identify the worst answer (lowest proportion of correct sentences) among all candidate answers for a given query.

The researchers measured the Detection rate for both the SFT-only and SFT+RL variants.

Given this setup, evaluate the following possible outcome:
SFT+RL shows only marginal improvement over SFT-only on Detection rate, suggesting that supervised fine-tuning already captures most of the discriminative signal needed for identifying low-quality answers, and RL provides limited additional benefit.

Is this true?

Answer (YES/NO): YES